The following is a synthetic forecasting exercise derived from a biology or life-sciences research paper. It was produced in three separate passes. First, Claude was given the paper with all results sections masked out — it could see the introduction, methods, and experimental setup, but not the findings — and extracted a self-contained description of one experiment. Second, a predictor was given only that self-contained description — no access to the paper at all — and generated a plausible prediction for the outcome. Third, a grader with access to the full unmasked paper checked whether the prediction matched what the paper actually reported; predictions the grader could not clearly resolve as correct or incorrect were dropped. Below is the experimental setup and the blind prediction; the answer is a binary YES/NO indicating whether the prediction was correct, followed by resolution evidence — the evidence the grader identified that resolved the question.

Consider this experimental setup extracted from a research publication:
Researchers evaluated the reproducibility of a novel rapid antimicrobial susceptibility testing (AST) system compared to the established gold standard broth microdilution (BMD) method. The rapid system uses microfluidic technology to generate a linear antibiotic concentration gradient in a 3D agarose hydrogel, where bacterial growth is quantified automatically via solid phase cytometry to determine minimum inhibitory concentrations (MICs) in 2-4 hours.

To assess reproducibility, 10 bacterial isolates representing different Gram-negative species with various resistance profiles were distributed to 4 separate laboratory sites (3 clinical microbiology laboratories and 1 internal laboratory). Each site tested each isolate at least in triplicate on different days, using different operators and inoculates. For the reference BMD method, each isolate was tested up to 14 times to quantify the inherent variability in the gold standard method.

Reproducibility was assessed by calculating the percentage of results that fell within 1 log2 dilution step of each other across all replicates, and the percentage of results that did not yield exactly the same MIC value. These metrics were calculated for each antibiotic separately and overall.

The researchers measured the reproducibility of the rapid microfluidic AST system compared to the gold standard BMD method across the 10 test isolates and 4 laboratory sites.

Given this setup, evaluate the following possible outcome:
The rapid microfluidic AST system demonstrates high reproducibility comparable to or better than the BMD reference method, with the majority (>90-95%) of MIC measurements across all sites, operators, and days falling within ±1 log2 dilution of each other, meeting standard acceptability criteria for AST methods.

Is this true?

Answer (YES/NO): YES